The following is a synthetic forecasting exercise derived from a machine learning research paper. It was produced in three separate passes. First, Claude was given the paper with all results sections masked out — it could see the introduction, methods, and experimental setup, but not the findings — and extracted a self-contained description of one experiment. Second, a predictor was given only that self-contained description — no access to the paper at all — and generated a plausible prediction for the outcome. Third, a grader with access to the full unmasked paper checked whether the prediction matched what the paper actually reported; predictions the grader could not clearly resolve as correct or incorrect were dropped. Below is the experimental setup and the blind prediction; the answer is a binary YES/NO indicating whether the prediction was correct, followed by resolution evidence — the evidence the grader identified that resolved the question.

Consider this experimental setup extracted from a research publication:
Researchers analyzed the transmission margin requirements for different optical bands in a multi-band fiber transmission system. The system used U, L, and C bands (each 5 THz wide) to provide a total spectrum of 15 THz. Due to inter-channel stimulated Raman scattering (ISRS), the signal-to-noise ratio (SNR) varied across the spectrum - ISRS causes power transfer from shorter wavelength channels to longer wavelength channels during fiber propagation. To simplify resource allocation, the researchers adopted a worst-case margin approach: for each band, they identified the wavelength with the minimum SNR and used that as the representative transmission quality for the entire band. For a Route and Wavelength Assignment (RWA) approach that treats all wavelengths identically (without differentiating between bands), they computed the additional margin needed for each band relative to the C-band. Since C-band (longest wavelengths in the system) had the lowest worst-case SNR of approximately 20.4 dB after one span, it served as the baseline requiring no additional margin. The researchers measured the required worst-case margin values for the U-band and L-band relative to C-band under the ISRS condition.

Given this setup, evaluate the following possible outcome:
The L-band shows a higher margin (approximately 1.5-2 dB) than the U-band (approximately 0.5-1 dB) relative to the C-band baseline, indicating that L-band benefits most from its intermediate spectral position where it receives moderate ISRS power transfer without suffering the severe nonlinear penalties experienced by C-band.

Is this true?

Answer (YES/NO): NO